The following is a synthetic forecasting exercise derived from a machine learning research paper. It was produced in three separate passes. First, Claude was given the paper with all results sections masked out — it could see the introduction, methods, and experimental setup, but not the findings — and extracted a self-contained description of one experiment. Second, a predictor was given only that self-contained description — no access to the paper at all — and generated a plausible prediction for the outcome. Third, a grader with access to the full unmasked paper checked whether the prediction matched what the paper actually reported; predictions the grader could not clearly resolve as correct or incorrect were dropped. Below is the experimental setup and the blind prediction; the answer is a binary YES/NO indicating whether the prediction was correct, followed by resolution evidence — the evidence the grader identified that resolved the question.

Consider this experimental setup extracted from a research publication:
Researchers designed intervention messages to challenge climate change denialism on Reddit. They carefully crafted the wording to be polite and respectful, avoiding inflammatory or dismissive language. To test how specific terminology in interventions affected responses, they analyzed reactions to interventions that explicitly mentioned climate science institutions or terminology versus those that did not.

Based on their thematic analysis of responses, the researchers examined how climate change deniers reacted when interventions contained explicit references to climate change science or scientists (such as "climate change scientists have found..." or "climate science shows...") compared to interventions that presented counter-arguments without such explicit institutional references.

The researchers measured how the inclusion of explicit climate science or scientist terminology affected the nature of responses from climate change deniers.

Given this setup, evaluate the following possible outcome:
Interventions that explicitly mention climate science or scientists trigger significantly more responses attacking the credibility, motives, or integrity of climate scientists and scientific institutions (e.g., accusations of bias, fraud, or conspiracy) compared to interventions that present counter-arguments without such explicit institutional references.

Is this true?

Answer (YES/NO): YES